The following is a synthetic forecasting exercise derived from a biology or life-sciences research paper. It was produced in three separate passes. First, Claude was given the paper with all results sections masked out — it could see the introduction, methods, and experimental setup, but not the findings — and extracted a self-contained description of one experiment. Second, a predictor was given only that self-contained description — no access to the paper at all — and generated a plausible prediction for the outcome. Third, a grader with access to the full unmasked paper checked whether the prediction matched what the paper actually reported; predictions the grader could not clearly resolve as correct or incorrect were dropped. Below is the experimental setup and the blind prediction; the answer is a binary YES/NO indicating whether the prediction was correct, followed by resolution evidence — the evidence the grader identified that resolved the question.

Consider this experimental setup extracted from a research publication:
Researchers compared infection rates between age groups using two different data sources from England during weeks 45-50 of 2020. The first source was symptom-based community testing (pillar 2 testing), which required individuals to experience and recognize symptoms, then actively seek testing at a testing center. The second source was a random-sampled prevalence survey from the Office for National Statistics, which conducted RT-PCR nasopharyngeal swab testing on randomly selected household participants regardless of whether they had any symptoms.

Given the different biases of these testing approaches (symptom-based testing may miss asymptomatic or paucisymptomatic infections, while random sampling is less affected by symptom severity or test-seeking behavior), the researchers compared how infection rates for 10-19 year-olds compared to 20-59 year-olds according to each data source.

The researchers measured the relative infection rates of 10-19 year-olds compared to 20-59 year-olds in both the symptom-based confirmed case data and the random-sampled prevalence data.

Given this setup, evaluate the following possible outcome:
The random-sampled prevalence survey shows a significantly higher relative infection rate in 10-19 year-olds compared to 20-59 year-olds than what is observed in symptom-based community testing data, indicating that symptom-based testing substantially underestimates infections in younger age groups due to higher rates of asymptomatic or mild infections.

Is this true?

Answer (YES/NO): YES